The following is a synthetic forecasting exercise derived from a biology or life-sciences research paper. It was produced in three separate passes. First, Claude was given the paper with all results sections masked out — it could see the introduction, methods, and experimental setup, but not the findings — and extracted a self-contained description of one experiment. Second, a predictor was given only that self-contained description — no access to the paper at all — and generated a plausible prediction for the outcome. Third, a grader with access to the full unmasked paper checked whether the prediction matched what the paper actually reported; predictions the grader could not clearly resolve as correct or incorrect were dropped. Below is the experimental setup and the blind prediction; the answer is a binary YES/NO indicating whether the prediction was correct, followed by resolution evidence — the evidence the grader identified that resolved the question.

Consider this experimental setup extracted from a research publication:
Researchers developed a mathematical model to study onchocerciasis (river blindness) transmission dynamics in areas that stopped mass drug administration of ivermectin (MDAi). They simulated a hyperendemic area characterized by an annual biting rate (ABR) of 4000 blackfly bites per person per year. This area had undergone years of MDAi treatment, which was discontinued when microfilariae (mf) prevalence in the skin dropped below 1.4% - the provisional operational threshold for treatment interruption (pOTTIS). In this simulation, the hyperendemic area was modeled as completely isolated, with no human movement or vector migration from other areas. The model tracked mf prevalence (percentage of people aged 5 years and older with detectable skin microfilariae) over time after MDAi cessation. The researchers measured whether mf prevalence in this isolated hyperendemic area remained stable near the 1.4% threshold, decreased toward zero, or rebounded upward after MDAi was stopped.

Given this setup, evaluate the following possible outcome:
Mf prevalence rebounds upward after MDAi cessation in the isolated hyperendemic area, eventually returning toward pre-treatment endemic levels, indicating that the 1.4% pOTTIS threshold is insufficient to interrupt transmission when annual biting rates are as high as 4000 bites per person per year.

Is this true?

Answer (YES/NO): YES